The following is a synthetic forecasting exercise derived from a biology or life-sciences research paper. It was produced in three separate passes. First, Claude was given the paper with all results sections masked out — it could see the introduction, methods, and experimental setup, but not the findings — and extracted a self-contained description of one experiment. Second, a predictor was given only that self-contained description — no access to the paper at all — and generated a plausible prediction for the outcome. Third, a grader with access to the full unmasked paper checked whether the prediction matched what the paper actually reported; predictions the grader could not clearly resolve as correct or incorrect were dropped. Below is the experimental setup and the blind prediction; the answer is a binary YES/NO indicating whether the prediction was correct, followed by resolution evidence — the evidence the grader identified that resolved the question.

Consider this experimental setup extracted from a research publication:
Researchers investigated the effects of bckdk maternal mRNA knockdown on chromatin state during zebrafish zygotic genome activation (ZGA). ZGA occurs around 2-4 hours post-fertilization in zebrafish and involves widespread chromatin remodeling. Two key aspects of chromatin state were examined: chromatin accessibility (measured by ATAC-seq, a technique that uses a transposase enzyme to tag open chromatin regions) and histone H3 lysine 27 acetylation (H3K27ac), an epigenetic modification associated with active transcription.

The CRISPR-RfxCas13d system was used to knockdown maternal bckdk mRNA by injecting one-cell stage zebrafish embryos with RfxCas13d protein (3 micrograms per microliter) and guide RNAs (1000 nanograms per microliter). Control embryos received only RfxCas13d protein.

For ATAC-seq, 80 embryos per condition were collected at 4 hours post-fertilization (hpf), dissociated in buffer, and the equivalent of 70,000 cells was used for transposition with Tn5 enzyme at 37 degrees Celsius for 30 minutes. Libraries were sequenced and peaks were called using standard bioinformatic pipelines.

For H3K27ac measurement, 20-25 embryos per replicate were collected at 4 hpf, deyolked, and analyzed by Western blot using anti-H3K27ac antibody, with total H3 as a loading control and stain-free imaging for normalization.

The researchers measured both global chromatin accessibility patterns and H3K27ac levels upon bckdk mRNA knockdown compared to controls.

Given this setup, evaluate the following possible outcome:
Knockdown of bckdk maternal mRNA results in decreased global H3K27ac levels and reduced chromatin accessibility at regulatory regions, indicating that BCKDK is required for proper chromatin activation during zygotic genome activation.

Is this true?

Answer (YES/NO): NO